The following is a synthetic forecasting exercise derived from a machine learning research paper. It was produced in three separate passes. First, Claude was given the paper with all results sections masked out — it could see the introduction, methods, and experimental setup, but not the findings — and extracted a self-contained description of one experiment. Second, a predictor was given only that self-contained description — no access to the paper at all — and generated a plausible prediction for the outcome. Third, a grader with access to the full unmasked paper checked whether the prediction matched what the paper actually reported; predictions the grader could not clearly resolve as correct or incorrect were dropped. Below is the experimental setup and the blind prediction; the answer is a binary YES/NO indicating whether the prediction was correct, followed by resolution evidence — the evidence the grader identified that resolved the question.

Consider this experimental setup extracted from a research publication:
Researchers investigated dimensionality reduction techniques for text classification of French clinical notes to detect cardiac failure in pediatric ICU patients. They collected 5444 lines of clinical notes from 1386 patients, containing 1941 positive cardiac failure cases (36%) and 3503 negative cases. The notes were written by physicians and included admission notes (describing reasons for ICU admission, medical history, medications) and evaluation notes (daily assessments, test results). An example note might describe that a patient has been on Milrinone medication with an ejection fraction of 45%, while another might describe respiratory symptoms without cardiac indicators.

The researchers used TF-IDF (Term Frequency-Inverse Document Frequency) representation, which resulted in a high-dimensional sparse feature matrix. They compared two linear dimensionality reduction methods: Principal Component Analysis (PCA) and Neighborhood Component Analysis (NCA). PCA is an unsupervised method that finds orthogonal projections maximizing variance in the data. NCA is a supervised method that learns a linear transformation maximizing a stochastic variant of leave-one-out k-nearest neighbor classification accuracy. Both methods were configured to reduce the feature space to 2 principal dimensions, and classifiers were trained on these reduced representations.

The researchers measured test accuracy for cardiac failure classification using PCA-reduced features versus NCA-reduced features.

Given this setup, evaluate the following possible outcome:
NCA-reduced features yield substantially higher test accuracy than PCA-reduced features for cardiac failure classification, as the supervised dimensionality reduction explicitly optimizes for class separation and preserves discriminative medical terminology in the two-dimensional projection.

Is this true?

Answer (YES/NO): NO